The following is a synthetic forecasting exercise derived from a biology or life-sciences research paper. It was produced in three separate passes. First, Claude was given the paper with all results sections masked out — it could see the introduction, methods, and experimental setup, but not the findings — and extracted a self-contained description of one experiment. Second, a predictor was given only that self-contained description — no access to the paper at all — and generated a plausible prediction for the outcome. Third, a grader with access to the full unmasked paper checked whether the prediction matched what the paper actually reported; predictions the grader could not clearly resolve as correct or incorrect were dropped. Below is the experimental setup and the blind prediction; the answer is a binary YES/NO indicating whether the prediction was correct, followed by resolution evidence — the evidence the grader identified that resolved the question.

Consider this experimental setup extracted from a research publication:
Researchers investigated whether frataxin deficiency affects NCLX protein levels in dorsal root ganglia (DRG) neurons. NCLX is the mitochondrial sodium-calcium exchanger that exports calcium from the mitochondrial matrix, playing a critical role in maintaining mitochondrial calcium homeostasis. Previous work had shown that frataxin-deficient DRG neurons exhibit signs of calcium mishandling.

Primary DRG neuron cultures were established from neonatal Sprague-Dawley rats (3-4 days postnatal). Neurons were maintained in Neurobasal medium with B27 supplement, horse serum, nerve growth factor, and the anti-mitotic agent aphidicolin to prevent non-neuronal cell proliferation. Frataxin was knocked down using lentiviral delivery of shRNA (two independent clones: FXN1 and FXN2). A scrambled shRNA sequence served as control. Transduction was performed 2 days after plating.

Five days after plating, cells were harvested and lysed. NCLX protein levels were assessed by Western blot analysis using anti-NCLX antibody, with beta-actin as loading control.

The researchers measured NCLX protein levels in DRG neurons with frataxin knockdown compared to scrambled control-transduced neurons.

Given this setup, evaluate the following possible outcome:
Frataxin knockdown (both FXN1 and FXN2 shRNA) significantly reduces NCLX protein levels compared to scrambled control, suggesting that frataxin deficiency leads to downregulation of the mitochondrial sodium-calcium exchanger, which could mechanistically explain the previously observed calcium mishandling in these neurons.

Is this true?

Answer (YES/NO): YES